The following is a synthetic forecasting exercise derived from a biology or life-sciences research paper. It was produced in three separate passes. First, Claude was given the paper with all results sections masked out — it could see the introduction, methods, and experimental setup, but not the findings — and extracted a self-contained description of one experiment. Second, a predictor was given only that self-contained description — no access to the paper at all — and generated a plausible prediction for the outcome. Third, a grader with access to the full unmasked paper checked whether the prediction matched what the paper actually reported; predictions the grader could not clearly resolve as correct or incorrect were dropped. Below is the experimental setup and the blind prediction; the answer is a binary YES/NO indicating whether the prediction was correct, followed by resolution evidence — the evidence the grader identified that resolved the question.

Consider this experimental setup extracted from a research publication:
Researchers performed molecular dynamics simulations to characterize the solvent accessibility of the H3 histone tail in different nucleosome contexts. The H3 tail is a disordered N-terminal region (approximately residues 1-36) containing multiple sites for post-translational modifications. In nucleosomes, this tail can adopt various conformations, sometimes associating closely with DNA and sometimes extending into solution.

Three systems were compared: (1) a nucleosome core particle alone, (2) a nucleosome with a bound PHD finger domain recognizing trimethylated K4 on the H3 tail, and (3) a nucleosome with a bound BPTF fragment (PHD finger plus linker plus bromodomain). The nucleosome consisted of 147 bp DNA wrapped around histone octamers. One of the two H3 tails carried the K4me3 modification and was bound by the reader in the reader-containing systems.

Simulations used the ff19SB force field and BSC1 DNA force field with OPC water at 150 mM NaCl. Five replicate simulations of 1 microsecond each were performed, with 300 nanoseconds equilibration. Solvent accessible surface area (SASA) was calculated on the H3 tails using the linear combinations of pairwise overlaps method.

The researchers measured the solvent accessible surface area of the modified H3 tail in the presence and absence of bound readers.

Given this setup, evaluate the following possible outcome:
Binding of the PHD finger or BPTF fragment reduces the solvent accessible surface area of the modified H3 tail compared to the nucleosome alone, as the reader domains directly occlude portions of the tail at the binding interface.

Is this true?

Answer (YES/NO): YES